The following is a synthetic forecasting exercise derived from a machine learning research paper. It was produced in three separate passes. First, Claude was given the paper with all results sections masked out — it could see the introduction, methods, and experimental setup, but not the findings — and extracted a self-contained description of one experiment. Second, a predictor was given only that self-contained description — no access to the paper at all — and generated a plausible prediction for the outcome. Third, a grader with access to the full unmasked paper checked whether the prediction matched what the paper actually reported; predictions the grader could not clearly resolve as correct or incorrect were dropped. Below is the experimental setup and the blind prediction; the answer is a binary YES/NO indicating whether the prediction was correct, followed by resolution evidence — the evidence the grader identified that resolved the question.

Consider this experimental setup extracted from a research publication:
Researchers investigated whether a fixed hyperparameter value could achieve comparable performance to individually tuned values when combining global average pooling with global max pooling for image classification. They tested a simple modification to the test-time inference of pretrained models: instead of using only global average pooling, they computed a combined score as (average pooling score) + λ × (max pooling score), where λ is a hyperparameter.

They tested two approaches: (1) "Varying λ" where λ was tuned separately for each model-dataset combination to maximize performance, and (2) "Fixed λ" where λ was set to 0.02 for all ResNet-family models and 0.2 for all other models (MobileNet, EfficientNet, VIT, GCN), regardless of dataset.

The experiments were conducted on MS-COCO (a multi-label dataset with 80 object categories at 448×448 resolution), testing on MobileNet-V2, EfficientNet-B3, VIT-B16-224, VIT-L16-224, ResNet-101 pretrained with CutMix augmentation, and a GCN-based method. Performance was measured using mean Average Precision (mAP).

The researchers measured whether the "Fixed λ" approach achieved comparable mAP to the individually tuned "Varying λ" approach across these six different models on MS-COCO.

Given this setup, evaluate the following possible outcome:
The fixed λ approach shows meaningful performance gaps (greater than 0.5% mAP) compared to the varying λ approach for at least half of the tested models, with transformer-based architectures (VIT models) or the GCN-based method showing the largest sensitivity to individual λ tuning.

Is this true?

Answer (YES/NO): NO